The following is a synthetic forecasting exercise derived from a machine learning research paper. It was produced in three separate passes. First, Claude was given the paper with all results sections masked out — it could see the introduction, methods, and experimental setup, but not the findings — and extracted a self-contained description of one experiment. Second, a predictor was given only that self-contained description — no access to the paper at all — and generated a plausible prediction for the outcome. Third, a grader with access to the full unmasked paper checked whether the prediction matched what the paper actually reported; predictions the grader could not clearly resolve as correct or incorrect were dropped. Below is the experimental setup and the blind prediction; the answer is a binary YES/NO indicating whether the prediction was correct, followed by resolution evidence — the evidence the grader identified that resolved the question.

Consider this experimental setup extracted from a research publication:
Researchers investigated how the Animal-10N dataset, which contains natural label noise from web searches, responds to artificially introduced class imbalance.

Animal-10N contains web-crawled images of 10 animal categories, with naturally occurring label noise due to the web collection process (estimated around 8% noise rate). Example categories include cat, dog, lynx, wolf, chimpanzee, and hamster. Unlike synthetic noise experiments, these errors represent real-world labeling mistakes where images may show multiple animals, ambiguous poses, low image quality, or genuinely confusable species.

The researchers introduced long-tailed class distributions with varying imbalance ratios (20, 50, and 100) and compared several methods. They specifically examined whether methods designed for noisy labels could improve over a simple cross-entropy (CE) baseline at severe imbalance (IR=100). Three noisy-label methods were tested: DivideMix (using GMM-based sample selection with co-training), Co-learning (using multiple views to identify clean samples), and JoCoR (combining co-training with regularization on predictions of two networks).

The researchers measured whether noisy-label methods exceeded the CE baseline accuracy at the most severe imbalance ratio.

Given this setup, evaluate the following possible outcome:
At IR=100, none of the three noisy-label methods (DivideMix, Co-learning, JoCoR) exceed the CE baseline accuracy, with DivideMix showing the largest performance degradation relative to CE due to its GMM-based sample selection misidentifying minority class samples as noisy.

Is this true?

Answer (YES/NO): NO